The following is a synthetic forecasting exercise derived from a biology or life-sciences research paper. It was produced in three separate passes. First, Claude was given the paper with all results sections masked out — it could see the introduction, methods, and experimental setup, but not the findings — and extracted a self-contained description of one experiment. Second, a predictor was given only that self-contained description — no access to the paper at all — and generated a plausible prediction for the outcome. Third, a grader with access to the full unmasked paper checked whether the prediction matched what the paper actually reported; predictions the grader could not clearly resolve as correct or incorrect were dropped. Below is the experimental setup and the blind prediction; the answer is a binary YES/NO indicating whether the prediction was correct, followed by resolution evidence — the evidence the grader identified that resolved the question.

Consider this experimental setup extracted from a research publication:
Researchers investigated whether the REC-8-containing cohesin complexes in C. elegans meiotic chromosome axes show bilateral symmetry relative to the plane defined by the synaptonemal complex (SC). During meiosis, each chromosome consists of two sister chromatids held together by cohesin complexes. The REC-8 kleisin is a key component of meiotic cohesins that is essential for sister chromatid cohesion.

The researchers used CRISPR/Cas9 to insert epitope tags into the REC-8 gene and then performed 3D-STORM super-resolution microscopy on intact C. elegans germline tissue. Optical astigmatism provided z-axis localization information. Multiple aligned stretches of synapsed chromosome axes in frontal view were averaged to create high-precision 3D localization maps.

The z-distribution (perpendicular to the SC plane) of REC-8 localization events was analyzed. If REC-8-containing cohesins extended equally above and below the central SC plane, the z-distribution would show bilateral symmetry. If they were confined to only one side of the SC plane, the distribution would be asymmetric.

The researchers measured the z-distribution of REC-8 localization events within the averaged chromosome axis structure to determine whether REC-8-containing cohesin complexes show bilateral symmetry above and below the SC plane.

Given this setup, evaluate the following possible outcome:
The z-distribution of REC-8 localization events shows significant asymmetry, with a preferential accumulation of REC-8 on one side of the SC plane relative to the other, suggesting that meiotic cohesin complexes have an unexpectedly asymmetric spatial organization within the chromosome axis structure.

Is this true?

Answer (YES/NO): NO